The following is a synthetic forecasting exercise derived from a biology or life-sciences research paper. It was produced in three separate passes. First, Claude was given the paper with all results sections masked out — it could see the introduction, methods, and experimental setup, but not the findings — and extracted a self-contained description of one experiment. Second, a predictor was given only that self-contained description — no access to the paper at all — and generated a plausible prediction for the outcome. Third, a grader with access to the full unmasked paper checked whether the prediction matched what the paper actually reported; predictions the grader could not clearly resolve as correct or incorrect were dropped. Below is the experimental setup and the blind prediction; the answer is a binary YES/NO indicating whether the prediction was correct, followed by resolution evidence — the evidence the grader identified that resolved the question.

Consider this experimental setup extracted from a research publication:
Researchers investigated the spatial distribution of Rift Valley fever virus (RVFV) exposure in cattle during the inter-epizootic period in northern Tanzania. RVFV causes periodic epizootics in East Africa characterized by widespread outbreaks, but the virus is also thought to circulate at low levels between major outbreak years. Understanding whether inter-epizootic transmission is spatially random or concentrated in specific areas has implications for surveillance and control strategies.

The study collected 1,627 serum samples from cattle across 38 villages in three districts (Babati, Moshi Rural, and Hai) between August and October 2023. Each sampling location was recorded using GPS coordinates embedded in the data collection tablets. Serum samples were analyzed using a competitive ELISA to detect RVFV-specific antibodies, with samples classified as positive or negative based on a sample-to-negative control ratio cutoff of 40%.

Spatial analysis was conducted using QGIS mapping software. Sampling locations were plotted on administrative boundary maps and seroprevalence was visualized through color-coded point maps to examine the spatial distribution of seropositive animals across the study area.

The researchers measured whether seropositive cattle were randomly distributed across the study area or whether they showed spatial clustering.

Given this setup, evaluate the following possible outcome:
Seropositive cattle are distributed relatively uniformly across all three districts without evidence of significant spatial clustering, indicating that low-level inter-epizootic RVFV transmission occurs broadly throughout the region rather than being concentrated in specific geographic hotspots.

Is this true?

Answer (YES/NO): NO